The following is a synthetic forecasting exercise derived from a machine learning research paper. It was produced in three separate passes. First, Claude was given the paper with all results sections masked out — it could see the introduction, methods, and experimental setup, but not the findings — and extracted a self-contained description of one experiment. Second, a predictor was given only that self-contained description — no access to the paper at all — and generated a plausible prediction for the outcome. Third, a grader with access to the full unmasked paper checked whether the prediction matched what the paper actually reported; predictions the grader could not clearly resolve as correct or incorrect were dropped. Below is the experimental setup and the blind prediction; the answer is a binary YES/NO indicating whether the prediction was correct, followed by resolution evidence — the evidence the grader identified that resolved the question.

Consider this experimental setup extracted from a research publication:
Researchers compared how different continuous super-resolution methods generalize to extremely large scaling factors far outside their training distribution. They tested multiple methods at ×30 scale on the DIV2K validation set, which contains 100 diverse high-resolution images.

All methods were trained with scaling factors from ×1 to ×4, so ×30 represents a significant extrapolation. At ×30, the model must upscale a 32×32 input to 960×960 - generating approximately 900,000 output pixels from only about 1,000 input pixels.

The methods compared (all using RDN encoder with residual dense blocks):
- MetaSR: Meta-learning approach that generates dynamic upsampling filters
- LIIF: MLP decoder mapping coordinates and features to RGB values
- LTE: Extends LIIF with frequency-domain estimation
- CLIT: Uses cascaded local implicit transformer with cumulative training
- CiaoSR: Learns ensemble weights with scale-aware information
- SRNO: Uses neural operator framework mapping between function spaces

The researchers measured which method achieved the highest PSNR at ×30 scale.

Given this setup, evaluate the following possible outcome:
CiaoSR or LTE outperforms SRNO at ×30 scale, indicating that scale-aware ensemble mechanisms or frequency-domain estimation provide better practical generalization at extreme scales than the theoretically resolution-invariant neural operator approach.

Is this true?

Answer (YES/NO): NO